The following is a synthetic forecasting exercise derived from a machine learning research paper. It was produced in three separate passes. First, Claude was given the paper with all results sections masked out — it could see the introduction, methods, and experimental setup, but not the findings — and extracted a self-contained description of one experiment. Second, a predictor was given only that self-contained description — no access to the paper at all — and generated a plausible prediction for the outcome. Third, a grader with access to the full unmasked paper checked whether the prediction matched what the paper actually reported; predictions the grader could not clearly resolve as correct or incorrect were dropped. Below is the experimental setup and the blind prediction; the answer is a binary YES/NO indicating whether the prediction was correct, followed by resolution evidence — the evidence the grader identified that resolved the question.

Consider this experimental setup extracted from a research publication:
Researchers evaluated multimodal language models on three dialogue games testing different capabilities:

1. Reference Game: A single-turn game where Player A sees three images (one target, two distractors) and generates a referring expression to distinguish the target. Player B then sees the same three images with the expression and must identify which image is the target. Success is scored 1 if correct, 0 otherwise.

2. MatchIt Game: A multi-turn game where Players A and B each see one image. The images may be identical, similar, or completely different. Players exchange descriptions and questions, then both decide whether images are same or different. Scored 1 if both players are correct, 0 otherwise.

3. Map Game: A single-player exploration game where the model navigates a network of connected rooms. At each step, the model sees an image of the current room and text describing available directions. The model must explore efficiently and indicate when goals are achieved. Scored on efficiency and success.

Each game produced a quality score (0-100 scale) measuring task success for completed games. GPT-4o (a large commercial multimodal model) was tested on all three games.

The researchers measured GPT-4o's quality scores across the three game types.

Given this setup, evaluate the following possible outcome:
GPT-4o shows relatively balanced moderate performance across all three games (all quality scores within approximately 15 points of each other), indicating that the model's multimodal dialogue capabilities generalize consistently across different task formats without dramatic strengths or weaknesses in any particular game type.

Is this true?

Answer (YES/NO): NO